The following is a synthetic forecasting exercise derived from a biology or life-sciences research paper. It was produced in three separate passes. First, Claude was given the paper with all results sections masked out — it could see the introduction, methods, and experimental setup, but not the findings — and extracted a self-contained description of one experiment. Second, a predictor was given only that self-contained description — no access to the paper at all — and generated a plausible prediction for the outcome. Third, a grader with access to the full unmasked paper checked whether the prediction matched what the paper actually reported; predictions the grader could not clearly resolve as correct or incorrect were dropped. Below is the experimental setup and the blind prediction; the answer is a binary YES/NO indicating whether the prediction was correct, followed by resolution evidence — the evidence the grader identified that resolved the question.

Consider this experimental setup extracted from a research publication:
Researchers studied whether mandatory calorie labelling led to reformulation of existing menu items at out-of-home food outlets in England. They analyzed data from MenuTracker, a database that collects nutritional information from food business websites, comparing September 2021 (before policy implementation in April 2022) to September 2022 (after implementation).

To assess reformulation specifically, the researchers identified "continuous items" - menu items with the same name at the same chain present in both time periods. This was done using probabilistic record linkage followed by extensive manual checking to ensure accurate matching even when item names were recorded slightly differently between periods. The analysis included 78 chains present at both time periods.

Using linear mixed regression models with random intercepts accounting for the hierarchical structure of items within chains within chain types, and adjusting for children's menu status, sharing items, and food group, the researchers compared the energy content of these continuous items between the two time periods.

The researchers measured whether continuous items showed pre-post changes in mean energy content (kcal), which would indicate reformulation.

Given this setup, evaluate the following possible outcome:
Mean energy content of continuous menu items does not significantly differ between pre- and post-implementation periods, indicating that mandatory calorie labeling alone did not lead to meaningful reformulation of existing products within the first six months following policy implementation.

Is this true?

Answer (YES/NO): YES